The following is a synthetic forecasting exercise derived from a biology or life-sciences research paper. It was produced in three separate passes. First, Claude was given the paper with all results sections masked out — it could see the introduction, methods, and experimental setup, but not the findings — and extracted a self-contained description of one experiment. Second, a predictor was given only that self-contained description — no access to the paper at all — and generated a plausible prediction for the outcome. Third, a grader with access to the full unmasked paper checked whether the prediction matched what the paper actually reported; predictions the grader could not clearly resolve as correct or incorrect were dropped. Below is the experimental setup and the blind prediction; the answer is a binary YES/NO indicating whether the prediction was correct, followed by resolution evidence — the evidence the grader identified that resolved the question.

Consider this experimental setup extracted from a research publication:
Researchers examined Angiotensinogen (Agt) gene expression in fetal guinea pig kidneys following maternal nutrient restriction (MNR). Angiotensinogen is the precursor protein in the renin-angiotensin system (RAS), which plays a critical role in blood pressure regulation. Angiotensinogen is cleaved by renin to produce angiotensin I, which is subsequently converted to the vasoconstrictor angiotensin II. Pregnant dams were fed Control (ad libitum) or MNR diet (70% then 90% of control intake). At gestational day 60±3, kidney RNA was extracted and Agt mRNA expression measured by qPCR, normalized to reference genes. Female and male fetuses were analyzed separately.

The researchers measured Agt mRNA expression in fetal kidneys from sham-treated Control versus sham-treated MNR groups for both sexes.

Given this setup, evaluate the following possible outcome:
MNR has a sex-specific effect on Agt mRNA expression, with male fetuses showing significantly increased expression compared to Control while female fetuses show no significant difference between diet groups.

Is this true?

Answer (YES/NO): NO